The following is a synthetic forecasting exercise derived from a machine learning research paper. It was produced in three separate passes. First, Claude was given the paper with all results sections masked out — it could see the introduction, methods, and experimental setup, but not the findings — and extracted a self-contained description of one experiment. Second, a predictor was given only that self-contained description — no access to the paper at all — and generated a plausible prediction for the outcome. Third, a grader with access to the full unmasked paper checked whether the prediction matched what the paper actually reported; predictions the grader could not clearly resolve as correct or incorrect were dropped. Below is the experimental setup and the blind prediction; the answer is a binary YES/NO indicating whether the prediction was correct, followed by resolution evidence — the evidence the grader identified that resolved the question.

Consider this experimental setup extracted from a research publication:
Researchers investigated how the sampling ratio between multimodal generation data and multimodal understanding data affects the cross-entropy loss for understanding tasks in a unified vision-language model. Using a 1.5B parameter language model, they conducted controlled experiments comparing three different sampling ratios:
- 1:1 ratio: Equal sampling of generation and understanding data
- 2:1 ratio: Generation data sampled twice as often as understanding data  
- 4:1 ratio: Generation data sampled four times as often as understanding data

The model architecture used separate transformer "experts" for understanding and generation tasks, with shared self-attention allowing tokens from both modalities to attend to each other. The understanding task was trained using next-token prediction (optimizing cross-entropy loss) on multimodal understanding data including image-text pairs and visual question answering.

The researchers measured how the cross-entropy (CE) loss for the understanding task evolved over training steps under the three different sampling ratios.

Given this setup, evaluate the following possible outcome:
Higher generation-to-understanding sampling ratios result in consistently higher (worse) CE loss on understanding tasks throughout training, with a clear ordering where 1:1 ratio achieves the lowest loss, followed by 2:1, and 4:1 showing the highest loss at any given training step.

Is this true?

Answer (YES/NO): NO